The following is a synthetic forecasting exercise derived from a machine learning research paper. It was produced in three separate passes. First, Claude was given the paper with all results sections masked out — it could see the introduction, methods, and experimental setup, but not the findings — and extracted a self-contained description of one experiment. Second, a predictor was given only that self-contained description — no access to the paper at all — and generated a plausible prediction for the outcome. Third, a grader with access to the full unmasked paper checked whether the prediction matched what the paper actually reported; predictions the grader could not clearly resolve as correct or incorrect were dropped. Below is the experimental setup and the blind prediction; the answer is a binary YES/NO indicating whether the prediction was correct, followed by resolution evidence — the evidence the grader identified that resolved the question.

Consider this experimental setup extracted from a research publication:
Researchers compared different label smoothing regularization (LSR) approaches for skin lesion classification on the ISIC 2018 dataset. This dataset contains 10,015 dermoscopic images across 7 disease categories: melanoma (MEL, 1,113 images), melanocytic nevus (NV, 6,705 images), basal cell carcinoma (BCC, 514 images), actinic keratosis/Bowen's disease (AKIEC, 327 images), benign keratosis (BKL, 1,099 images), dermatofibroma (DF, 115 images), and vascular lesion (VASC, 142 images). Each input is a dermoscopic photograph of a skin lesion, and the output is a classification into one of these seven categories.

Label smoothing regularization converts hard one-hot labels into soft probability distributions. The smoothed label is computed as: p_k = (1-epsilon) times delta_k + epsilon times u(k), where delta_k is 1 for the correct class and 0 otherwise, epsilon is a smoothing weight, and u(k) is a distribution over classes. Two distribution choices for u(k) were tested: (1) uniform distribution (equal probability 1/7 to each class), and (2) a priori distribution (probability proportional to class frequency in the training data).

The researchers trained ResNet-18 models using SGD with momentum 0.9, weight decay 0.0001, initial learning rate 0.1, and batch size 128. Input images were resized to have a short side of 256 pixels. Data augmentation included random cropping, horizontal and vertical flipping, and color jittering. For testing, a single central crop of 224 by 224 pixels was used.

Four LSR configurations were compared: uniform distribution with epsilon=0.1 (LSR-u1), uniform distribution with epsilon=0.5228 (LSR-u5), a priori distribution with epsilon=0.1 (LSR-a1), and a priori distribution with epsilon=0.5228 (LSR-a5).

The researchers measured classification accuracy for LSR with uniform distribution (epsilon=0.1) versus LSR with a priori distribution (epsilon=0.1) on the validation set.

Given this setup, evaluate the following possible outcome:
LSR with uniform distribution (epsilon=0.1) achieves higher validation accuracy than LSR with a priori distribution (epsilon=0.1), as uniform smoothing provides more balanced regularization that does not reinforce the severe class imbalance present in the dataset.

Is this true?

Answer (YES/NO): YES